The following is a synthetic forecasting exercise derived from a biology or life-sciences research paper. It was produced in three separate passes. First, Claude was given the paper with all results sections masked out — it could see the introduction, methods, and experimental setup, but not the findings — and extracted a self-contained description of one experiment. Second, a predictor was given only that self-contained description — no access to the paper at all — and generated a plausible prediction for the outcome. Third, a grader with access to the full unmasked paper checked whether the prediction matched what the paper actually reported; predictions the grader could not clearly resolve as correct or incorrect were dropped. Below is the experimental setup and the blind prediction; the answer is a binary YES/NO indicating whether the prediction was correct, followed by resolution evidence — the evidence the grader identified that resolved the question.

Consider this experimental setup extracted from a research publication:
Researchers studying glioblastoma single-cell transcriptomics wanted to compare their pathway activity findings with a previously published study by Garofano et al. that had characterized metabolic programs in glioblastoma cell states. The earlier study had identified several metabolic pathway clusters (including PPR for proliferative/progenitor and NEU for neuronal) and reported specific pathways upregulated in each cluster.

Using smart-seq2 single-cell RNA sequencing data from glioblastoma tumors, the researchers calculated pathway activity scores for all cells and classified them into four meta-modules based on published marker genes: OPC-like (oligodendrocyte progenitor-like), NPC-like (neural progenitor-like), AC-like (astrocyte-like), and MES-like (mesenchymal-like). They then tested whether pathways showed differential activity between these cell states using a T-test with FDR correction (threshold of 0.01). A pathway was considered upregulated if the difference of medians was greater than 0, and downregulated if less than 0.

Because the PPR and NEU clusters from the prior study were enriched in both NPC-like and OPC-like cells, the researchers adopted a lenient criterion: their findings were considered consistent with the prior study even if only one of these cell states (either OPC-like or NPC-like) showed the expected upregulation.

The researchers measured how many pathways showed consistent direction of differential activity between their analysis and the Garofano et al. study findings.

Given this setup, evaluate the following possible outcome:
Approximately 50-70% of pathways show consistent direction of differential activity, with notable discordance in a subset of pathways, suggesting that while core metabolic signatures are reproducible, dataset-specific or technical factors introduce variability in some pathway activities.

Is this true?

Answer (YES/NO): NO